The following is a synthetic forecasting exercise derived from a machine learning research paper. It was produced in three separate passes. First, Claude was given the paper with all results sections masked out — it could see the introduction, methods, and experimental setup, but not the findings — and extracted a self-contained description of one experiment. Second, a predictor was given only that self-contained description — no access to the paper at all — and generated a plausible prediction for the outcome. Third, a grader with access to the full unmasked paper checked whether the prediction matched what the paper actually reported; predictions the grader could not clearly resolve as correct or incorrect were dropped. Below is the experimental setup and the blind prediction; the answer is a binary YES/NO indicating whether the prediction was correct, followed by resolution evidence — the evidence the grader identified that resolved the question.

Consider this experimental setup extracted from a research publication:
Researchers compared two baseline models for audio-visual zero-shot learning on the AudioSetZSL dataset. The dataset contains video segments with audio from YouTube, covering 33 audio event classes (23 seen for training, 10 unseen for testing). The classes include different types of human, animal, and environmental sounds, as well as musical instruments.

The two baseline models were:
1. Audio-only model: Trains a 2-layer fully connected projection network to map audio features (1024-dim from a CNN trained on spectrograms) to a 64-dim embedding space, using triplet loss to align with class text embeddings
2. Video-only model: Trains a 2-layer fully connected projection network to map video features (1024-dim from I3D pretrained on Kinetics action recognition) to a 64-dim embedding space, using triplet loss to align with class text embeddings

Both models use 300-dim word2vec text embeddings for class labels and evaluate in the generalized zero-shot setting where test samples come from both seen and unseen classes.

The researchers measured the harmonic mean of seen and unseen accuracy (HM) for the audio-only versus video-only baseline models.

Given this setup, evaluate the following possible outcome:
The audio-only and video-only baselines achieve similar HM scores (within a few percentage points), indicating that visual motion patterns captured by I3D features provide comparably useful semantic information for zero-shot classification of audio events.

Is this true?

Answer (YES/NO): NO